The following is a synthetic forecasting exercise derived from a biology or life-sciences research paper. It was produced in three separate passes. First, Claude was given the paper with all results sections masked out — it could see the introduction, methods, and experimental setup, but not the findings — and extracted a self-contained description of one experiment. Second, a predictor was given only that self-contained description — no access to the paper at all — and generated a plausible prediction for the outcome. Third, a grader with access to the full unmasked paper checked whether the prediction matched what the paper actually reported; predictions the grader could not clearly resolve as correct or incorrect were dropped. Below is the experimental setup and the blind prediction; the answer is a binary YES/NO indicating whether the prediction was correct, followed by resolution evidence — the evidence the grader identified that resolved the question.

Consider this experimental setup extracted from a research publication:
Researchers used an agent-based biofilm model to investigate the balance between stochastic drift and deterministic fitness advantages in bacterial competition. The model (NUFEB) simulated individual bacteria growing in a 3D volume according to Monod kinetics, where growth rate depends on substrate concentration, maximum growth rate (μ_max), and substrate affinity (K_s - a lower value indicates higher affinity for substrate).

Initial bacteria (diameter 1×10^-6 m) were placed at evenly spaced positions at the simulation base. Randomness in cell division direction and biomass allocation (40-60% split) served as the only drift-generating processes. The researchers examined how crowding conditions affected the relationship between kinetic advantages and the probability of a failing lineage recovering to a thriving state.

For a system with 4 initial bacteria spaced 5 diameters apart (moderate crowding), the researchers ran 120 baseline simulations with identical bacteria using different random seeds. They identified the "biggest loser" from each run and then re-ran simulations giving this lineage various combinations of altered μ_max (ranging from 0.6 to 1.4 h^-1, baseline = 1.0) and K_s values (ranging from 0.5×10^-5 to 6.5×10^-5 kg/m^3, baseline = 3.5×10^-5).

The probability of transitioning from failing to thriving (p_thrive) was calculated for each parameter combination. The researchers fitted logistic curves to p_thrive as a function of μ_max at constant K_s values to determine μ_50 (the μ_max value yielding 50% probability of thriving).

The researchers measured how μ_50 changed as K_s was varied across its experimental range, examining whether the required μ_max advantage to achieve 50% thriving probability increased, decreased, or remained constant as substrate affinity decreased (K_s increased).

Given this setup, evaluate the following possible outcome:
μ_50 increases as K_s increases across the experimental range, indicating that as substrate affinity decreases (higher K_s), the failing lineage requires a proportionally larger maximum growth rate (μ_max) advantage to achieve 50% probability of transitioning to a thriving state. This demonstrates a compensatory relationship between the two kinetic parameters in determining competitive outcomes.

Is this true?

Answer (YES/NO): YES